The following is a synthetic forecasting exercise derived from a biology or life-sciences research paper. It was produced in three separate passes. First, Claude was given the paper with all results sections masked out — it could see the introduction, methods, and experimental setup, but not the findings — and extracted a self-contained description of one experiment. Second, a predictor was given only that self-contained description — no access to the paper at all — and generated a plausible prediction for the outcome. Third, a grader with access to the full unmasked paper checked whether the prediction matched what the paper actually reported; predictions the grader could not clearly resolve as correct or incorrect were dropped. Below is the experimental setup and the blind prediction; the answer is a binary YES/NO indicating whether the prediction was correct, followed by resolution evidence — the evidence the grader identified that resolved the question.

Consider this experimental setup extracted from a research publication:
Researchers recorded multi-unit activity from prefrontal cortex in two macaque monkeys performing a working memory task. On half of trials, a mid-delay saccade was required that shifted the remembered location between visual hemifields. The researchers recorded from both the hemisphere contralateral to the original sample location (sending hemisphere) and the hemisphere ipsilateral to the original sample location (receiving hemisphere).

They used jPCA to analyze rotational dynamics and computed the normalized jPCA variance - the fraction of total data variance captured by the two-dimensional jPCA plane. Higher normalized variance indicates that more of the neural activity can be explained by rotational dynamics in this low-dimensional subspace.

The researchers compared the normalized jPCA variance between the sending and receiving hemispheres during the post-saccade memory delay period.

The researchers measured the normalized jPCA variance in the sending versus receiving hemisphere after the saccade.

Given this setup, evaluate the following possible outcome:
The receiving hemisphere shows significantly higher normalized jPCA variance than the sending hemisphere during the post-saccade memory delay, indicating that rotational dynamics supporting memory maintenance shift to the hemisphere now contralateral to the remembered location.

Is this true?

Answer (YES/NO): NO